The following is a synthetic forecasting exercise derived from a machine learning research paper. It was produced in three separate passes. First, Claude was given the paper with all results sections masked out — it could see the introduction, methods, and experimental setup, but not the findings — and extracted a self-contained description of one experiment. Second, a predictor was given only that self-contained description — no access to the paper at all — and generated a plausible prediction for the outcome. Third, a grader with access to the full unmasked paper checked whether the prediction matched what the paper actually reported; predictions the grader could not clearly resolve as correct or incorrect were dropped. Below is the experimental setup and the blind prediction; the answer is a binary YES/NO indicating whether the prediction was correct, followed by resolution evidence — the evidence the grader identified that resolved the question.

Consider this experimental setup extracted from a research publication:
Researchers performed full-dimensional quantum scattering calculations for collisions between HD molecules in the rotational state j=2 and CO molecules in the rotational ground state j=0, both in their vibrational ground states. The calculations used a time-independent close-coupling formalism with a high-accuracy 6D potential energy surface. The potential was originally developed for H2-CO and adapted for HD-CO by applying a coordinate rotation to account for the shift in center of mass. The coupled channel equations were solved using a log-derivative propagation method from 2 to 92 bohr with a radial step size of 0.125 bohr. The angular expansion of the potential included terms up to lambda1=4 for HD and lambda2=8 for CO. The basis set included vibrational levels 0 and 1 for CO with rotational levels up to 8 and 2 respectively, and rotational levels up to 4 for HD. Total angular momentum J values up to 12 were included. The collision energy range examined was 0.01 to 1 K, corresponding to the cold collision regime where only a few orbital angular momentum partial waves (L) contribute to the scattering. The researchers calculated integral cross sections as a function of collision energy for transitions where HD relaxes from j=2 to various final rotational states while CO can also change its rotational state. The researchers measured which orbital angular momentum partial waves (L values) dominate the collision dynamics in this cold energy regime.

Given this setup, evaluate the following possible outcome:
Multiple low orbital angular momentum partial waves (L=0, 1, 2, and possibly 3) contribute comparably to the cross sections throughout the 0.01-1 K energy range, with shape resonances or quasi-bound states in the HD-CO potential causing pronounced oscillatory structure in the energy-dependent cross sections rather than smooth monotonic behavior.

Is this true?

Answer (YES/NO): NO